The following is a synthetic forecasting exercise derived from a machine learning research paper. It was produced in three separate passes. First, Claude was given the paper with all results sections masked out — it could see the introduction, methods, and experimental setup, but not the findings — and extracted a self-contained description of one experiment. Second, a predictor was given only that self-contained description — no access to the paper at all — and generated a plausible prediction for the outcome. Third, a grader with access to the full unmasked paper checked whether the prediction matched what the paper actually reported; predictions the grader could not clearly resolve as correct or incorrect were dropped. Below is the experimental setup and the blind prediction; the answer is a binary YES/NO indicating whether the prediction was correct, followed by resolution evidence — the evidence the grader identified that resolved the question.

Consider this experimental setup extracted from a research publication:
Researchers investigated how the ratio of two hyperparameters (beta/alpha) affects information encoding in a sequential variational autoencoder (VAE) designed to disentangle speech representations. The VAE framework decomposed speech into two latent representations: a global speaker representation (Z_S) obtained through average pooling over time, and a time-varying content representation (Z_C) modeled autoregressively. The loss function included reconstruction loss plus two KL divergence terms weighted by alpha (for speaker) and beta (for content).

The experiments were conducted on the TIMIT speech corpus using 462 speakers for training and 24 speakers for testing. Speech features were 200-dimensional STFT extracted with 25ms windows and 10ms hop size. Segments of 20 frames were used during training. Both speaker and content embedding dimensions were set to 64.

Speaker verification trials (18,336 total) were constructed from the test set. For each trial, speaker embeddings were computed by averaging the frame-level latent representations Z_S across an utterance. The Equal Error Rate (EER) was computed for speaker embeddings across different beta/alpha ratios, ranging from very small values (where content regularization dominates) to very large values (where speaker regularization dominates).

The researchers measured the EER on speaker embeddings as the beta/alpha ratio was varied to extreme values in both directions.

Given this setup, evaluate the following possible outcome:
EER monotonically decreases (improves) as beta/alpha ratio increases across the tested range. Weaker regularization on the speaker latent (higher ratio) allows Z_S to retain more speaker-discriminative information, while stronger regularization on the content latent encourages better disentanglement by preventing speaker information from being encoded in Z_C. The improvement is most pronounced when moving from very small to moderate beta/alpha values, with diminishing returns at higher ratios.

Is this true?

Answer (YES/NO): NO